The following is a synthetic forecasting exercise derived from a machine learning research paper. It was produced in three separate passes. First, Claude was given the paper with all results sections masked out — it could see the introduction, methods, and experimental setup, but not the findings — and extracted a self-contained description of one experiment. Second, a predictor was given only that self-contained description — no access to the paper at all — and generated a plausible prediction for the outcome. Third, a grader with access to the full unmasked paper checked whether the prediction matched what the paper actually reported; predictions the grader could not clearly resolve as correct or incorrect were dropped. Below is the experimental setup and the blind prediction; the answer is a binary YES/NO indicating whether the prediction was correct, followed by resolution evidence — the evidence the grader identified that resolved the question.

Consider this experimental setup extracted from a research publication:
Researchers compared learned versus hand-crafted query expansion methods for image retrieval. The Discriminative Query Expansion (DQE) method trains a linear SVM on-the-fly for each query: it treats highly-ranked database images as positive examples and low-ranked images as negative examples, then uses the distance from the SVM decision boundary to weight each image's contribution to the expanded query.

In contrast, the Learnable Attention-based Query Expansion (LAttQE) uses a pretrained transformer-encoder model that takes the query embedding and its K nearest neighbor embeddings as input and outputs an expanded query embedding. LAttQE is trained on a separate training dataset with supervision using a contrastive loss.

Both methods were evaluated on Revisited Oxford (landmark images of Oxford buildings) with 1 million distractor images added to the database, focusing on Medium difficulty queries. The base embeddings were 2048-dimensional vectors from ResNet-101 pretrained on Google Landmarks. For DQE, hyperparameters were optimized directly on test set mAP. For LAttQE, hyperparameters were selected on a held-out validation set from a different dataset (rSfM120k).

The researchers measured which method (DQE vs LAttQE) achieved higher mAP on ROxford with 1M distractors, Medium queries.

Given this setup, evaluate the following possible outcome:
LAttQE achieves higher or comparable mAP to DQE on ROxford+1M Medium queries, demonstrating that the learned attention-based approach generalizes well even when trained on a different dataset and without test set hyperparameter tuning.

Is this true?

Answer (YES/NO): YES